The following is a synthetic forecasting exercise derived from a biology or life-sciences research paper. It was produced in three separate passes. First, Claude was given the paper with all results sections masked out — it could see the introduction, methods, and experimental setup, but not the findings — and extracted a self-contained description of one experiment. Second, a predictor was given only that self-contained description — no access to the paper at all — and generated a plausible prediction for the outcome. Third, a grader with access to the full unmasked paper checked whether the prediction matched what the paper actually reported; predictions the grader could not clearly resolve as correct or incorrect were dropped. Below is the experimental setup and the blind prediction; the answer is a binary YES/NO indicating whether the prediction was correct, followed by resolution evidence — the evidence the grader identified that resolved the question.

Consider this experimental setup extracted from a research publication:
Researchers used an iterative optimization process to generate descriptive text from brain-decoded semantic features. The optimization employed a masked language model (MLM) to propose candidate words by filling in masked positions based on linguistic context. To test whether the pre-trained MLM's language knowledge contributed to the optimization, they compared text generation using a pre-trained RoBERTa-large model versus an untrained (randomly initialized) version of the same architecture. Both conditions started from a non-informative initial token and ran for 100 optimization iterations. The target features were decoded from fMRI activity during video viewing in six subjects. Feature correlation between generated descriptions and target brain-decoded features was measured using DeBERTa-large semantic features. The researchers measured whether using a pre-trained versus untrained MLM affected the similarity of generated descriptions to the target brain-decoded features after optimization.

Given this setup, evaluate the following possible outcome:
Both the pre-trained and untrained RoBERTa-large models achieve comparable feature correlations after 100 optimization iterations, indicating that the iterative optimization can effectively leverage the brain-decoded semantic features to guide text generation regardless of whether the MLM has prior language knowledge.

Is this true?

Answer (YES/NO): NO